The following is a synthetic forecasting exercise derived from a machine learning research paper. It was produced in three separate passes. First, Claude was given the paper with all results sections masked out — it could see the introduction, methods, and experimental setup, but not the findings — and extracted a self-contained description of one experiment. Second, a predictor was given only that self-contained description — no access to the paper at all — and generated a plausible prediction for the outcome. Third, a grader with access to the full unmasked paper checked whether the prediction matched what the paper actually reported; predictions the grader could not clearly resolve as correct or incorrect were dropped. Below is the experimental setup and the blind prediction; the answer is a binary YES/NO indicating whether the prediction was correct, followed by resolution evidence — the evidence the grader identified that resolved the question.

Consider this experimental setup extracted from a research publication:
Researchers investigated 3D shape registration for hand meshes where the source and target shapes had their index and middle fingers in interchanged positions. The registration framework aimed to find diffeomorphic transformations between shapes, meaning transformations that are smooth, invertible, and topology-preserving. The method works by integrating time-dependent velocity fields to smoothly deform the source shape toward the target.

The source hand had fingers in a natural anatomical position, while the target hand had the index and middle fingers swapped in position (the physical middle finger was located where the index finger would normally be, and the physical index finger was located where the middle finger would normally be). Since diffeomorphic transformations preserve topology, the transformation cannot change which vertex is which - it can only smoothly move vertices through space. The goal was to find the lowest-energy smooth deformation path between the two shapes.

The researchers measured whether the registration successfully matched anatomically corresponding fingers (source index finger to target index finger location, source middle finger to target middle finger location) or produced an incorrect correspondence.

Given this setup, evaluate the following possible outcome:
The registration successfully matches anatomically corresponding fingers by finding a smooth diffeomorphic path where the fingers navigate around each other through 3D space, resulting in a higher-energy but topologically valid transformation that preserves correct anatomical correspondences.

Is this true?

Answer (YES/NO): NO